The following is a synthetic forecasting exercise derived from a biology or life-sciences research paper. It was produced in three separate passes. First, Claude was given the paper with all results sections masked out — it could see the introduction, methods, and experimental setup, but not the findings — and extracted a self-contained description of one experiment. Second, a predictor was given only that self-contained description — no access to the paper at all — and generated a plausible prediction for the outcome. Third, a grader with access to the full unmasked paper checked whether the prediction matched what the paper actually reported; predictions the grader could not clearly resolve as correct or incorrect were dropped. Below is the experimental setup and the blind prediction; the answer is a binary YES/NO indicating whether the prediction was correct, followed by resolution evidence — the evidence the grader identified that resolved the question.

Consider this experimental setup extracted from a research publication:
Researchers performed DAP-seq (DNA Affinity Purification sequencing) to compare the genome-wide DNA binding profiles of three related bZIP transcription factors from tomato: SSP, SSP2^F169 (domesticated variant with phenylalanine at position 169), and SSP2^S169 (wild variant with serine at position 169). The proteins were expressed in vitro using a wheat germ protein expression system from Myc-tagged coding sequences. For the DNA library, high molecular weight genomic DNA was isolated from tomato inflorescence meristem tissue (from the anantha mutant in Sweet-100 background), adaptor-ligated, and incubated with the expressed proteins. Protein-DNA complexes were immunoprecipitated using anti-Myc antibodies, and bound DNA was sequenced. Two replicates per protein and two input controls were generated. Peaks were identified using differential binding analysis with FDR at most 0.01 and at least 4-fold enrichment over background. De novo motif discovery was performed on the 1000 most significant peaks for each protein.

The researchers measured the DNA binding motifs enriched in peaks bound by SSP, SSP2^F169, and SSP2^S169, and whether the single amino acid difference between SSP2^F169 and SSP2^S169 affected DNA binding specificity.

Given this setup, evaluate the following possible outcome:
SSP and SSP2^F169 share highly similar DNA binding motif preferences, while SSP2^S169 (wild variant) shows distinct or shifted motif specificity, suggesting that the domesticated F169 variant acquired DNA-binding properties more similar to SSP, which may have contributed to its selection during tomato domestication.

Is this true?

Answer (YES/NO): NO